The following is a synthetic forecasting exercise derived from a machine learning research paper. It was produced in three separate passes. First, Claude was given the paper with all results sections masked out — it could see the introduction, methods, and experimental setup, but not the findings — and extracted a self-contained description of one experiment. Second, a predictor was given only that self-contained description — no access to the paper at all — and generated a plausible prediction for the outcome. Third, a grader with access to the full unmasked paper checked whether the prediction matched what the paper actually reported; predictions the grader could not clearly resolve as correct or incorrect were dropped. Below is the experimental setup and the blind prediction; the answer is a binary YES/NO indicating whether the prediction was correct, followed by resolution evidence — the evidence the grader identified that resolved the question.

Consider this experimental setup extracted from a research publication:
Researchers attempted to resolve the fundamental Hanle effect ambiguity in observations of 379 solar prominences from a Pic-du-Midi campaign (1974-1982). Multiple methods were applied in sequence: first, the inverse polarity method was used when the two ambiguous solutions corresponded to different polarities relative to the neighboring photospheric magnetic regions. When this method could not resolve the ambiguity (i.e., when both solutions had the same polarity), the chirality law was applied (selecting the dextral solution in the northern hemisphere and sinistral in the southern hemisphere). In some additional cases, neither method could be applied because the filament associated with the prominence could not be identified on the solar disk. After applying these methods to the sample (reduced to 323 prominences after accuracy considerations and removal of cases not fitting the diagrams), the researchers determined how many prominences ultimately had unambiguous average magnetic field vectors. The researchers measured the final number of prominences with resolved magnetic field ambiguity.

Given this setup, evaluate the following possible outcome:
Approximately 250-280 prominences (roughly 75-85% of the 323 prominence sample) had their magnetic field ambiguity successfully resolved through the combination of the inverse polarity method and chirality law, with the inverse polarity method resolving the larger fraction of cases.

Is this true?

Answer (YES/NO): NO